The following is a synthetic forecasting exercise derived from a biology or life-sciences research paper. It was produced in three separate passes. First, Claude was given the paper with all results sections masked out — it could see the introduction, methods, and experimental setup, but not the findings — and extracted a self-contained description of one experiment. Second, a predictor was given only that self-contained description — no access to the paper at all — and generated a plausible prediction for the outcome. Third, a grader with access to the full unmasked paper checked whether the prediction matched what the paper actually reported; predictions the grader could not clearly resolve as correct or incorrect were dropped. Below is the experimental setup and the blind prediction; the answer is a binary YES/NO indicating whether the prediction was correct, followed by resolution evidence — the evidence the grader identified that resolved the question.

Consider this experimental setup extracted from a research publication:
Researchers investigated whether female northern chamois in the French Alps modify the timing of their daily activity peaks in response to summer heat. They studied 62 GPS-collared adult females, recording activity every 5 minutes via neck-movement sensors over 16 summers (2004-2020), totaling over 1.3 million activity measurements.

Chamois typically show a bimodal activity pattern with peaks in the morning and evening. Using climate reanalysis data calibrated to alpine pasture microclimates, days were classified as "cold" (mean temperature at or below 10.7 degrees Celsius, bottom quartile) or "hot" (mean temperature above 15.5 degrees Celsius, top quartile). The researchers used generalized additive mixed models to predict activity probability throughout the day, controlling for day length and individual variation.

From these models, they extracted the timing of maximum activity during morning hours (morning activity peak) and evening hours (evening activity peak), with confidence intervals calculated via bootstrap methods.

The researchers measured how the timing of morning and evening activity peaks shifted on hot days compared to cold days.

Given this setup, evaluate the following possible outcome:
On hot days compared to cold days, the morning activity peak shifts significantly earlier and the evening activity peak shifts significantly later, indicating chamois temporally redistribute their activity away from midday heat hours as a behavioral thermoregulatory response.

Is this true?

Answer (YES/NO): NO